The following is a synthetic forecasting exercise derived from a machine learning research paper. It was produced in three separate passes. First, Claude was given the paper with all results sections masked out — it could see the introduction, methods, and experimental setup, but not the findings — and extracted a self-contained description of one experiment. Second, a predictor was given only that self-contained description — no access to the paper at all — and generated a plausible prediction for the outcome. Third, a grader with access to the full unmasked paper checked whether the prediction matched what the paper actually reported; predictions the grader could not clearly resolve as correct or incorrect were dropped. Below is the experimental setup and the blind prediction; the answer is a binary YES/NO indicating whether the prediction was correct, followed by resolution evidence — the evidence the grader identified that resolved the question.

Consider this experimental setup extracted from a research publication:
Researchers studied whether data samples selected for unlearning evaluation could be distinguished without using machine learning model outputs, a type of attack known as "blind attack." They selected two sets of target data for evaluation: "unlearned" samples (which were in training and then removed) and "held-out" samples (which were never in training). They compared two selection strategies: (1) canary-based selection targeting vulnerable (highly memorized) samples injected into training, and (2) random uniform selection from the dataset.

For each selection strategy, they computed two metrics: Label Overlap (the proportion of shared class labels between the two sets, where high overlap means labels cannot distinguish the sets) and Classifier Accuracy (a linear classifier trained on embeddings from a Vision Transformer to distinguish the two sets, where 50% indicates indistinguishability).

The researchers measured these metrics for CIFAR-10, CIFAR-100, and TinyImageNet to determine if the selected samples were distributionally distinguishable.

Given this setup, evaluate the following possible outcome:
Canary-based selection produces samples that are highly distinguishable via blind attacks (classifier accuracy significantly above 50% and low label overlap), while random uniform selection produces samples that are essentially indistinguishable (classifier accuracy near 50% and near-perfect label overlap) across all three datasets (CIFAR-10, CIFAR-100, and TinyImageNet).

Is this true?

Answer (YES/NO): NO